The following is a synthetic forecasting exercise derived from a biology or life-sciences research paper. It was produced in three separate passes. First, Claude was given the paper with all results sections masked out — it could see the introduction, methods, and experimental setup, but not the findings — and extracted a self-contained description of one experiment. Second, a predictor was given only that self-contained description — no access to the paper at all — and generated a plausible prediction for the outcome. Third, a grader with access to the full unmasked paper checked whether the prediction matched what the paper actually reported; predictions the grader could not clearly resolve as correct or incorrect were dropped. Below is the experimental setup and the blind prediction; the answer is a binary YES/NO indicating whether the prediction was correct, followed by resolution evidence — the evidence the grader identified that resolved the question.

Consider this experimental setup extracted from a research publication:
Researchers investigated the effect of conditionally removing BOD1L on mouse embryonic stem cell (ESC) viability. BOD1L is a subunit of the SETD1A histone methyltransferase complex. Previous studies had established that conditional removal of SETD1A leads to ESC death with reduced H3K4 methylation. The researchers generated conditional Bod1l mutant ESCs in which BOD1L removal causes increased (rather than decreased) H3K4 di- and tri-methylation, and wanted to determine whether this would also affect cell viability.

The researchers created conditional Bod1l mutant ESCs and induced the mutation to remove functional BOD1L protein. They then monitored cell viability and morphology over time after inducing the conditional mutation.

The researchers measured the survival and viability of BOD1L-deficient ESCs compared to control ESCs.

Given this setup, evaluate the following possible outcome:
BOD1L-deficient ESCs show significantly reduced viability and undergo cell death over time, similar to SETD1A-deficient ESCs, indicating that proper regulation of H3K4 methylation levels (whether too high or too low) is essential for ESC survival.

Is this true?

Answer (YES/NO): NO